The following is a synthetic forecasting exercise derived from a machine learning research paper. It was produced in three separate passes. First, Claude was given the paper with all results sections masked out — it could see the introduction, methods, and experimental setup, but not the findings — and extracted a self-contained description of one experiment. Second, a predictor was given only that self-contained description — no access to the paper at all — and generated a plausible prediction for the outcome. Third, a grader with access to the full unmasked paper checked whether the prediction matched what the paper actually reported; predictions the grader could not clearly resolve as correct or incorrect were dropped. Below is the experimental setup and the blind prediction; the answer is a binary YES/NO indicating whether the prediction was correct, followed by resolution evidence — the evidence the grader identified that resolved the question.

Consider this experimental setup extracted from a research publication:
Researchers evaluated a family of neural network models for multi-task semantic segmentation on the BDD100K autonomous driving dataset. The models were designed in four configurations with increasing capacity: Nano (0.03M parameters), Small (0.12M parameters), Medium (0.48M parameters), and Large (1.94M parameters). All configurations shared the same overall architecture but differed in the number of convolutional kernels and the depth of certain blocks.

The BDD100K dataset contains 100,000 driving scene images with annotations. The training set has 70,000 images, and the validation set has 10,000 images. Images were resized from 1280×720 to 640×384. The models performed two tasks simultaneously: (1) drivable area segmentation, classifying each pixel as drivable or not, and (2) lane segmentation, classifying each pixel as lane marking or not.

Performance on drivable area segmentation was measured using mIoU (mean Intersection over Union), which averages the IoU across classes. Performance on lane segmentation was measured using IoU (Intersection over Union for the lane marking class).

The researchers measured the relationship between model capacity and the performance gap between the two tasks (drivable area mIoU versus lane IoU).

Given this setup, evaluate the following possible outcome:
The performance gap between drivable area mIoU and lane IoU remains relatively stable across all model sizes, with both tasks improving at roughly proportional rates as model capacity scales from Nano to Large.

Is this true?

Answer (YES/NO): NO